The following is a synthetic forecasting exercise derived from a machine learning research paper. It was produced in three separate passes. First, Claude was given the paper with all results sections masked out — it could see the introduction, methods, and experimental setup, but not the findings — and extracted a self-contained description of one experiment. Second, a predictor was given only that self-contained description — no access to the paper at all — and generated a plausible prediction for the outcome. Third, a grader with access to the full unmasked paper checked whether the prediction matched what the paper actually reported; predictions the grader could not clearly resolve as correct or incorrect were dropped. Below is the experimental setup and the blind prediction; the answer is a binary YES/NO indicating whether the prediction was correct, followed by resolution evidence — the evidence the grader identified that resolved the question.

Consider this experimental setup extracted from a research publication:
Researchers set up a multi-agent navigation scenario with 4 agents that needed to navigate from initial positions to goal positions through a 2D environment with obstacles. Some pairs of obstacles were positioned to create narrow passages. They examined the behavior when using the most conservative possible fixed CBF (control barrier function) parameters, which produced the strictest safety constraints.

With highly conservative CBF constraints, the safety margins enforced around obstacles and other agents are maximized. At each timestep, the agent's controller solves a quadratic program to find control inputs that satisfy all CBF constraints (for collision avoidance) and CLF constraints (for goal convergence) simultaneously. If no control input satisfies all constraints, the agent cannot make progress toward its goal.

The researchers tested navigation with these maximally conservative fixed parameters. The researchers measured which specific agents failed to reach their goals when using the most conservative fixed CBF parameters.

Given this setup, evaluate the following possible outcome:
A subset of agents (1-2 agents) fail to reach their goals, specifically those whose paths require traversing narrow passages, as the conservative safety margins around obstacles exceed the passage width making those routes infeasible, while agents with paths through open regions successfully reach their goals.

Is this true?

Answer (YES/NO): NO